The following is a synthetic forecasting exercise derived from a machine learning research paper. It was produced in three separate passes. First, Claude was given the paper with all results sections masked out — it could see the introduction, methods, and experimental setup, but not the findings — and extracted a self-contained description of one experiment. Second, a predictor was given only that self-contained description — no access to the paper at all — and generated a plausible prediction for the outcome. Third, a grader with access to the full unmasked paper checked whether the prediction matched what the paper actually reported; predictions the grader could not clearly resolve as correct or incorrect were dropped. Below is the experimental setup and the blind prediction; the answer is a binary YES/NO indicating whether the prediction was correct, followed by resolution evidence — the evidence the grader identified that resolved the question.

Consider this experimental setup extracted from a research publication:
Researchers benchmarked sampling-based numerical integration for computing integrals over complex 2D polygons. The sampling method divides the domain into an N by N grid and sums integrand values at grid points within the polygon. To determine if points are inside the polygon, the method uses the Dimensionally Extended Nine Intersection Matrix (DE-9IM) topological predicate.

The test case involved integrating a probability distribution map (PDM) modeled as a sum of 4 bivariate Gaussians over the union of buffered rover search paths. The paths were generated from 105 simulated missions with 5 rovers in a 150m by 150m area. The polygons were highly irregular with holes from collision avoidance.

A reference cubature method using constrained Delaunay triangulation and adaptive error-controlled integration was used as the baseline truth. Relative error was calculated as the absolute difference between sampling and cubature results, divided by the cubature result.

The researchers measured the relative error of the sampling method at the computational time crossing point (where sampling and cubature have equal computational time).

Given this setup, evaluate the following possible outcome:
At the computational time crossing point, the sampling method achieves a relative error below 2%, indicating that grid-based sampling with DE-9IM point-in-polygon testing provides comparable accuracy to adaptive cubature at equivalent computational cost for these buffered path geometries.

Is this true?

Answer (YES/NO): NO